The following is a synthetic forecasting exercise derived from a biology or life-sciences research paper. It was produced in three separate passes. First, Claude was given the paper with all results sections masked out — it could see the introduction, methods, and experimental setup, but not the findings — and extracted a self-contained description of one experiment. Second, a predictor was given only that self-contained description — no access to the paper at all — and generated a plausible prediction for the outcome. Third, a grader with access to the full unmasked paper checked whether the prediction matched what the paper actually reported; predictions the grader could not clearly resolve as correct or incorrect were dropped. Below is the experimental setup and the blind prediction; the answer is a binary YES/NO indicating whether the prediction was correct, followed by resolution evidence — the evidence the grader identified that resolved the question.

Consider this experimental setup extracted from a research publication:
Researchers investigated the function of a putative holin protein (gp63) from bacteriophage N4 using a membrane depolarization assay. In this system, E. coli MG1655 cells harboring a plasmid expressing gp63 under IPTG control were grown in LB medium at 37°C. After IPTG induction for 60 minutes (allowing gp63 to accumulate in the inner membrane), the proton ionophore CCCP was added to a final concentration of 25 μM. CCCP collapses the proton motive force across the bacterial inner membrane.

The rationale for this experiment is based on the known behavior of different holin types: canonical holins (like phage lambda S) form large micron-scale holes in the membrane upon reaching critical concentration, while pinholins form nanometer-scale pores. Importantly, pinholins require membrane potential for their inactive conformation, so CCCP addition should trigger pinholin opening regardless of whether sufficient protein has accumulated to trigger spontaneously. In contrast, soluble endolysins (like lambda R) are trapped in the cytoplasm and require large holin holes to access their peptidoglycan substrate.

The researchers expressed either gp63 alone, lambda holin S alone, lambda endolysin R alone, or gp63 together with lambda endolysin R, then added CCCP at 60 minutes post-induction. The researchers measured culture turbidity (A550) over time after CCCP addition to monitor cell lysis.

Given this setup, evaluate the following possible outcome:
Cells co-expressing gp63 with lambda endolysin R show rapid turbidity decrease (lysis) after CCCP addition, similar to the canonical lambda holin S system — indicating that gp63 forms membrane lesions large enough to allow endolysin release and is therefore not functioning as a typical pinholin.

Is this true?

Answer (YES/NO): NO